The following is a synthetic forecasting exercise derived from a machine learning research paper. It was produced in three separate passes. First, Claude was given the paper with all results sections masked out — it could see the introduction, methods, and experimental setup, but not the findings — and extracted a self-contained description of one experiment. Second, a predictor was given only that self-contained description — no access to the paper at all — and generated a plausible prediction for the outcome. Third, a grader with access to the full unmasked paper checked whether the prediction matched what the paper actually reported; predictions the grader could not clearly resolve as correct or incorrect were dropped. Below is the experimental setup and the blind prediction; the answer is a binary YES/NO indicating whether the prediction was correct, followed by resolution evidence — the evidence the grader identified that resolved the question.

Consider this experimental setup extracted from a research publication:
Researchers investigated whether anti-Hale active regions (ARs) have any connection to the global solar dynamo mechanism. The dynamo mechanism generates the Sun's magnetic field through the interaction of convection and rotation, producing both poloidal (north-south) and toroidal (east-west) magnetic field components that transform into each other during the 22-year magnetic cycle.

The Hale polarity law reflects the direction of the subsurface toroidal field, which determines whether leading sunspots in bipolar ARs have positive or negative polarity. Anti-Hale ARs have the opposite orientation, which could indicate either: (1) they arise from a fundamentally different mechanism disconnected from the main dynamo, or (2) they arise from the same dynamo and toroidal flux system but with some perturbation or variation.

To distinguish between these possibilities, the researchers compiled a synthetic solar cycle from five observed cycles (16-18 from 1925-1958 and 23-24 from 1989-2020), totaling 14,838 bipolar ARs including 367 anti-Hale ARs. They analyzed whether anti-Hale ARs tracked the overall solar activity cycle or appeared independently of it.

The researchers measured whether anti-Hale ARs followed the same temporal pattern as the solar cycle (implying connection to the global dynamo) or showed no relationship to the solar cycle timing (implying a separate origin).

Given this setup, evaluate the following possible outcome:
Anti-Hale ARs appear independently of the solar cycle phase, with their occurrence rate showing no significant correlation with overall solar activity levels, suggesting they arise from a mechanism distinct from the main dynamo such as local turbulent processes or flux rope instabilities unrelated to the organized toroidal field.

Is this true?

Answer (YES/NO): NO